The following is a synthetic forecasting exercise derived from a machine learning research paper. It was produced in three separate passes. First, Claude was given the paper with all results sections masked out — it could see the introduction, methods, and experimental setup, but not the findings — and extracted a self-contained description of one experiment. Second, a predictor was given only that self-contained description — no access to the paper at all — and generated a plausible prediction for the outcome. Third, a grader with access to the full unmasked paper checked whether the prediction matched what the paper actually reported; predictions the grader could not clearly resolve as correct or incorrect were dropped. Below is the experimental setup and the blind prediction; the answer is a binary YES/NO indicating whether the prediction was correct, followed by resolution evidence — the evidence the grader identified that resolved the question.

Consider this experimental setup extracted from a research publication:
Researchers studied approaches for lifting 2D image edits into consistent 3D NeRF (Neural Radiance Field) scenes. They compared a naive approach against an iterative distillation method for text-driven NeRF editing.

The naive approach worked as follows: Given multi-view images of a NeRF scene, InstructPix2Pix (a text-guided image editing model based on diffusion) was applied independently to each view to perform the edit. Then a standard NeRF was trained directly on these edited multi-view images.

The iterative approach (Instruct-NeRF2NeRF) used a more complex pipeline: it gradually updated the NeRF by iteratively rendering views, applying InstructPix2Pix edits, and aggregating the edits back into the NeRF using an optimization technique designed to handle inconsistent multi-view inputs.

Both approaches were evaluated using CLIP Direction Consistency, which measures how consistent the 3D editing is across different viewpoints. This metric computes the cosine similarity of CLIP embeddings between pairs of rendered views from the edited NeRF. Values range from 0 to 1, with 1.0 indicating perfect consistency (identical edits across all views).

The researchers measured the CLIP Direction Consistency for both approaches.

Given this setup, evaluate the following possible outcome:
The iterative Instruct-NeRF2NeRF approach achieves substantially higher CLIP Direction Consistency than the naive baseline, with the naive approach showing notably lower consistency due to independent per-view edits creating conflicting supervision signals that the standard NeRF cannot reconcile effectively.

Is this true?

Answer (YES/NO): YES